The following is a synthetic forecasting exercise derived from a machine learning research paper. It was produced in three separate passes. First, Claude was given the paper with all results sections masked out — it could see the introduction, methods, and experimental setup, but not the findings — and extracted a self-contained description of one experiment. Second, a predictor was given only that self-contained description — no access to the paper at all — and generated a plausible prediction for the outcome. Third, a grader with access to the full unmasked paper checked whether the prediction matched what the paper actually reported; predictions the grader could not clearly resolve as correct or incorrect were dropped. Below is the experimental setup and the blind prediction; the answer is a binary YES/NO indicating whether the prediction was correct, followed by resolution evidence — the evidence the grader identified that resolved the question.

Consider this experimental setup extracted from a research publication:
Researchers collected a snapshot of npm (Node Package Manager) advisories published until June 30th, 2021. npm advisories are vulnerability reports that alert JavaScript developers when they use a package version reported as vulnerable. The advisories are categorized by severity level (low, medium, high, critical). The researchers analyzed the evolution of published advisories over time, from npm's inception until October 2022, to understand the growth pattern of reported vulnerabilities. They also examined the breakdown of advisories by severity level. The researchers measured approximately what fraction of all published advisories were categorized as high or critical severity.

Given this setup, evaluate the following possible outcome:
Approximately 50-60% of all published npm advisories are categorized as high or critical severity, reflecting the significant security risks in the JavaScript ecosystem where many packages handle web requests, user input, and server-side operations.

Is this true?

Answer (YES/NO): NO